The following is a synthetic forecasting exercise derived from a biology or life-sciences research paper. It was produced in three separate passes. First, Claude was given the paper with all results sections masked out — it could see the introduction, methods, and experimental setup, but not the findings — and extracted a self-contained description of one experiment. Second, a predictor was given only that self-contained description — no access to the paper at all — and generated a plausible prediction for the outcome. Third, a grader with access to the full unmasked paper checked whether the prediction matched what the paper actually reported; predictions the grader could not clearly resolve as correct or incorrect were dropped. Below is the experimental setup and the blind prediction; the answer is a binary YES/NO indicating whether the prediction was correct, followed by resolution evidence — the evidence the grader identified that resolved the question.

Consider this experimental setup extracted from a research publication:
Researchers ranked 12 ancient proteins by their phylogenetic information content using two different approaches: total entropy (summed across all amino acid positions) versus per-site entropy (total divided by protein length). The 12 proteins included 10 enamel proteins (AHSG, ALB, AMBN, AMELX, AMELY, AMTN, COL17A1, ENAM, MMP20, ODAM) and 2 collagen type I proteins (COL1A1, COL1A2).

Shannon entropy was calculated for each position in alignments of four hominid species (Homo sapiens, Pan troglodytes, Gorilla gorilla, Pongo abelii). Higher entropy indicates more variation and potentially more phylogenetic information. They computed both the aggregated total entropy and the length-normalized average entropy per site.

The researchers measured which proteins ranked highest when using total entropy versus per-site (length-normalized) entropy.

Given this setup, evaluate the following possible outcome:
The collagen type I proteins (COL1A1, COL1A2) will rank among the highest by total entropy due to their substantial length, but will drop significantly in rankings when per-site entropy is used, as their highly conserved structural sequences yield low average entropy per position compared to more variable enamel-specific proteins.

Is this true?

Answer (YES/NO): NO